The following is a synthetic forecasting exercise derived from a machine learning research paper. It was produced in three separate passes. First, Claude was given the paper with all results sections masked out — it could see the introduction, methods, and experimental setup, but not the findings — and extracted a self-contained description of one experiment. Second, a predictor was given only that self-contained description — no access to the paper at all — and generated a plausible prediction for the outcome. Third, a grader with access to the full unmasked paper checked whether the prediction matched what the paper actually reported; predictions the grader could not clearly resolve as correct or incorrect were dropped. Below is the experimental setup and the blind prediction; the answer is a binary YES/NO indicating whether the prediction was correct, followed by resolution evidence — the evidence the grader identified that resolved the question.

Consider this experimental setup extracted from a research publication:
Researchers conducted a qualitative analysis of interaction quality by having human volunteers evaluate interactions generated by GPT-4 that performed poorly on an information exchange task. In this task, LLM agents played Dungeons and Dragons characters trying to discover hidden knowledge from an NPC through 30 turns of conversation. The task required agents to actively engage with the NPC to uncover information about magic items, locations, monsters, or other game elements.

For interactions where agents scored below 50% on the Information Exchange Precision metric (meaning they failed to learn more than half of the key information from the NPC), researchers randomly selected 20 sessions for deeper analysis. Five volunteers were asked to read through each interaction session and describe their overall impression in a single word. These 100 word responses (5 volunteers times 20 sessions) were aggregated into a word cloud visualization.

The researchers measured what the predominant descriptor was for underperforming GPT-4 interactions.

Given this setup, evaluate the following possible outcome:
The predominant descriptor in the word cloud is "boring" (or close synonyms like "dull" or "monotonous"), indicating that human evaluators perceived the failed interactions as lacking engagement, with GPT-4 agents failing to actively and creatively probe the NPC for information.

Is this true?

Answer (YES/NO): YES